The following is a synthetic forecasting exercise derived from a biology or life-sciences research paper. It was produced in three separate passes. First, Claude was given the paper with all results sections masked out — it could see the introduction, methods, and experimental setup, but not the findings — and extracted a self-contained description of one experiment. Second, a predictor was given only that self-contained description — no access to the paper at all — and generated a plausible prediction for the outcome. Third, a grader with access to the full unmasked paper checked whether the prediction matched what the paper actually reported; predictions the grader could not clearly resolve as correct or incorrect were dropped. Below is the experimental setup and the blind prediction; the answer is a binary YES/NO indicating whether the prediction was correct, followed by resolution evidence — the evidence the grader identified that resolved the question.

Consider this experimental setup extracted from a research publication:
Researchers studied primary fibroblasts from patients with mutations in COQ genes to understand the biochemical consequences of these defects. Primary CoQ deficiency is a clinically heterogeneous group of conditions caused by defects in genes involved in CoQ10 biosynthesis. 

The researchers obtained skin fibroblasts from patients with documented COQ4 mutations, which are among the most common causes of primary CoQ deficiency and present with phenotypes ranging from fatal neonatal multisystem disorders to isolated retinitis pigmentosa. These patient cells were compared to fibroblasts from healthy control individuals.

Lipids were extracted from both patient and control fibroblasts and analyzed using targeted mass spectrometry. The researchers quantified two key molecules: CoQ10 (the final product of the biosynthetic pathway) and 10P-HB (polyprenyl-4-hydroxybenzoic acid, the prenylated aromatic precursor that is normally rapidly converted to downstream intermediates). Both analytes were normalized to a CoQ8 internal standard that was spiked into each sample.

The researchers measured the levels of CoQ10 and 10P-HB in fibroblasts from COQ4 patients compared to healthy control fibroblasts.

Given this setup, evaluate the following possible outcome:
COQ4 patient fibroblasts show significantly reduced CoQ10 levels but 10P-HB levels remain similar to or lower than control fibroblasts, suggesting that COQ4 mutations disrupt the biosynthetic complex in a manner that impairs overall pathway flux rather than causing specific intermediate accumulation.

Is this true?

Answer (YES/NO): NO